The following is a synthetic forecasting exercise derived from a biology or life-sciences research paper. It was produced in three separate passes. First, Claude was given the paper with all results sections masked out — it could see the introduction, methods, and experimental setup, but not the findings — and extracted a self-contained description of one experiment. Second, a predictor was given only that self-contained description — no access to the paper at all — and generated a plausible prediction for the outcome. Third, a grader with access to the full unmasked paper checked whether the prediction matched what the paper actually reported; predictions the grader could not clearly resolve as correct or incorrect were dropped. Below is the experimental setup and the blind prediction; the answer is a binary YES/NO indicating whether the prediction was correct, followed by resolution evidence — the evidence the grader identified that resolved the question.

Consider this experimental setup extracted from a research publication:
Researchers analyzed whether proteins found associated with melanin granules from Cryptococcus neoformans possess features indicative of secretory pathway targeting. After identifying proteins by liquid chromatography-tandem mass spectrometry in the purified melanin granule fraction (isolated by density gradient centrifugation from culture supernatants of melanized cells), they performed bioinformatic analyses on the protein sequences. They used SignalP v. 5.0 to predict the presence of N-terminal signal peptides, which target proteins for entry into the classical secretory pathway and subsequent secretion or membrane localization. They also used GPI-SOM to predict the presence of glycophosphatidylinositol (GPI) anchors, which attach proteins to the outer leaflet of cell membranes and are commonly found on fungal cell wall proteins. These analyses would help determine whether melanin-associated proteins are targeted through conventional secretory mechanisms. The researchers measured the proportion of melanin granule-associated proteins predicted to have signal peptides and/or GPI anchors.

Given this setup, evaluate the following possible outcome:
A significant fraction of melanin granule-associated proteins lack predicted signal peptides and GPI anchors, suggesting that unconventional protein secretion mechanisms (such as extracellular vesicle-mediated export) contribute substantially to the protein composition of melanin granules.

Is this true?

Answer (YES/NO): NO